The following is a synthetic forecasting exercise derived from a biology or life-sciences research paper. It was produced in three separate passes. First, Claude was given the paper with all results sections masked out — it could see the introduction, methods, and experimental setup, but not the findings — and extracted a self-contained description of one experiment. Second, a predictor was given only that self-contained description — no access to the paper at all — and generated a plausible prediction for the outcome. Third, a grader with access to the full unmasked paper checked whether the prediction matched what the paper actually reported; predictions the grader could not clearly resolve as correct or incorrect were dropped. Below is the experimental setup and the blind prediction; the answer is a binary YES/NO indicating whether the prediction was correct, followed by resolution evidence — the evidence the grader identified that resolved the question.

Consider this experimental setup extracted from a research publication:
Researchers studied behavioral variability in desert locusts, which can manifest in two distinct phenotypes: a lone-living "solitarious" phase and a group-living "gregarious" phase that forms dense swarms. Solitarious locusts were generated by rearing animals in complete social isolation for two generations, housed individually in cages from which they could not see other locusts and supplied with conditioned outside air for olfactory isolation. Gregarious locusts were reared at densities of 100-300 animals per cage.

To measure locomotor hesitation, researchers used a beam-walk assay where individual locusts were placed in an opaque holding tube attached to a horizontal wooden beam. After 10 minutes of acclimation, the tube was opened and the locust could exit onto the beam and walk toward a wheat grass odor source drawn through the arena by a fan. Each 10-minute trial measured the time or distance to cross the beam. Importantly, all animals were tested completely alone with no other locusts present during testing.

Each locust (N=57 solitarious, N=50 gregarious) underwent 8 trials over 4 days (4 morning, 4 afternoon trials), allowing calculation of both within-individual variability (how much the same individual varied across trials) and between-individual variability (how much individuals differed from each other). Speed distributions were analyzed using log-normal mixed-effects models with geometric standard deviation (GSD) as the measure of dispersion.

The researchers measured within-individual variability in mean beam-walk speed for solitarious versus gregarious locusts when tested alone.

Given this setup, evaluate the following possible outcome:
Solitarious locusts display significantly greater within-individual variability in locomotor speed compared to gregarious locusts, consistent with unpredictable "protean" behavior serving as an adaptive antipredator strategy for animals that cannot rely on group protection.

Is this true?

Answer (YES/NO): YES